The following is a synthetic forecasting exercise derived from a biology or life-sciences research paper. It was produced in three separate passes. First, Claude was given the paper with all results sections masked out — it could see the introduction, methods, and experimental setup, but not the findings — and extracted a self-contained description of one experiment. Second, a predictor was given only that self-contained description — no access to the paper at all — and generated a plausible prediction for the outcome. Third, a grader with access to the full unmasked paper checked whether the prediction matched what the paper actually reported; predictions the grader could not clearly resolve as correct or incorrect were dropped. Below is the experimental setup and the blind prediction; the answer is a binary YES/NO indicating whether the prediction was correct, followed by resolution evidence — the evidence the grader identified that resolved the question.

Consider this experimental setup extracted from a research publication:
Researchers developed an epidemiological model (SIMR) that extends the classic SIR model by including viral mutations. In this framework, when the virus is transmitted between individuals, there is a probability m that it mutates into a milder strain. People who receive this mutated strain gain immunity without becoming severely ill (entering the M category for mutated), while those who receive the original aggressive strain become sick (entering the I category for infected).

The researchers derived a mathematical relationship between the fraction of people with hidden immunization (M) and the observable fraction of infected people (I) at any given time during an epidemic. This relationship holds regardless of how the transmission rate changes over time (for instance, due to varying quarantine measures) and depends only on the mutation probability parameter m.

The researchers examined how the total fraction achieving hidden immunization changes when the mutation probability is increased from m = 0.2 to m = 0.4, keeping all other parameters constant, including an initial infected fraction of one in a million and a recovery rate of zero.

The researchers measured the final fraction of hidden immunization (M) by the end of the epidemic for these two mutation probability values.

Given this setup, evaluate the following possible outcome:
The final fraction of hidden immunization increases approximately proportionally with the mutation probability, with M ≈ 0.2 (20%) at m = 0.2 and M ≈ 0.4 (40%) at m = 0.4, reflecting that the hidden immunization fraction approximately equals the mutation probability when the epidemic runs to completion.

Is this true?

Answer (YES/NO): NO